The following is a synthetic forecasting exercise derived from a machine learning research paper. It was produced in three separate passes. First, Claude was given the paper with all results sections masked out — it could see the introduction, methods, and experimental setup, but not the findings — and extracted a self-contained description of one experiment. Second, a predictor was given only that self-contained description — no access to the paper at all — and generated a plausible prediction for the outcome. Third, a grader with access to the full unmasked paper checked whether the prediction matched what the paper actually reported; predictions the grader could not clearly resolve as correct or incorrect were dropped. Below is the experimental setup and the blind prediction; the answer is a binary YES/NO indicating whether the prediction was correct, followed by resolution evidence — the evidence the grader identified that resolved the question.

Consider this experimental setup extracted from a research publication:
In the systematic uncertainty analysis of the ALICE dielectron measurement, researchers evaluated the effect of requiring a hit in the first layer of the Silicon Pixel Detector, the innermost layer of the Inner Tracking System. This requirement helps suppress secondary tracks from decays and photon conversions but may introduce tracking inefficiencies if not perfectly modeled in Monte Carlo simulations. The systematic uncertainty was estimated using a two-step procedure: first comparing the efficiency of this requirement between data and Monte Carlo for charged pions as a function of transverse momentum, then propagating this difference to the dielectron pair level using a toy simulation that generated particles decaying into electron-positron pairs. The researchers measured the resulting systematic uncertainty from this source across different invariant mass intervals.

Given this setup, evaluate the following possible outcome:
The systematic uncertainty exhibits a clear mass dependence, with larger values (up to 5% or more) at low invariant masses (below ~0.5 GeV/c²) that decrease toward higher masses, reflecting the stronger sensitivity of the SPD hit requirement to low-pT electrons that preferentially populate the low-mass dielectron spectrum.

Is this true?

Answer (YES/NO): NO